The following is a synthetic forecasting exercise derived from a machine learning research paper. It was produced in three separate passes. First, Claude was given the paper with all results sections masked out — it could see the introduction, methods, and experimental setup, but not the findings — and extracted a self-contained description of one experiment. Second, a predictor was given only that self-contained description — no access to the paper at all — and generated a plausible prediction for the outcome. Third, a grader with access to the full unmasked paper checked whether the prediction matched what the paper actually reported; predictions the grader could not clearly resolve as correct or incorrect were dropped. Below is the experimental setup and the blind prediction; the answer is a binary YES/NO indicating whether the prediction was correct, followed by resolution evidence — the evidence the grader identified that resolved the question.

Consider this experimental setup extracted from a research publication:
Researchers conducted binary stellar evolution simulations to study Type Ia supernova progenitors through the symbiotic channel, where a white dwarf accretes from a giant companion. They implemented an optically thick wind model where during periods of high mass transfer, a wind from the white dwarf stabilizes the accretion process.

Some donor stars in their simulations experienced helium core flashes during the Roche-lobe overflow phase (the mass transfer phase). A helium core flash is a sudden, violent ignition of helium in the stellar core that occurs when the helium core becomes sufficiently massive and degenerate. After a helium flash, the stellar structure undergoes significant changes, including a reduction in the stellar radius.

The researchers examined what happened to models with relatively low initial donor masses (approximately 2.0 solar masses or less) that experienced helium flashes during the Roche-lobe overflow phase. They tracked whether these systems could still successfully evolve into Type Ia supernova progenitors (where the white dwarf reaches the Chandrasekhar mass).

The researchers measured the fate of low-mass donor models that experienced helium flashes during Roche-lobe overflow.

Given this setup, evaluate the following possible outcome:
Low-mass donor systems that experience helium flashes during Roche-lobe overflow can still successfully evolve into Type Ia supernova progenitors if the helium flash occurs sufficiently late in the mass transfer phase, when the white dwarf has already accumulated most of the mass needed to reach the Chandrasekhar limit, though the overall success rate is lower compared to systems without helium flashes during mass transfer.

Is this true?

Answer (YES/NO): YES